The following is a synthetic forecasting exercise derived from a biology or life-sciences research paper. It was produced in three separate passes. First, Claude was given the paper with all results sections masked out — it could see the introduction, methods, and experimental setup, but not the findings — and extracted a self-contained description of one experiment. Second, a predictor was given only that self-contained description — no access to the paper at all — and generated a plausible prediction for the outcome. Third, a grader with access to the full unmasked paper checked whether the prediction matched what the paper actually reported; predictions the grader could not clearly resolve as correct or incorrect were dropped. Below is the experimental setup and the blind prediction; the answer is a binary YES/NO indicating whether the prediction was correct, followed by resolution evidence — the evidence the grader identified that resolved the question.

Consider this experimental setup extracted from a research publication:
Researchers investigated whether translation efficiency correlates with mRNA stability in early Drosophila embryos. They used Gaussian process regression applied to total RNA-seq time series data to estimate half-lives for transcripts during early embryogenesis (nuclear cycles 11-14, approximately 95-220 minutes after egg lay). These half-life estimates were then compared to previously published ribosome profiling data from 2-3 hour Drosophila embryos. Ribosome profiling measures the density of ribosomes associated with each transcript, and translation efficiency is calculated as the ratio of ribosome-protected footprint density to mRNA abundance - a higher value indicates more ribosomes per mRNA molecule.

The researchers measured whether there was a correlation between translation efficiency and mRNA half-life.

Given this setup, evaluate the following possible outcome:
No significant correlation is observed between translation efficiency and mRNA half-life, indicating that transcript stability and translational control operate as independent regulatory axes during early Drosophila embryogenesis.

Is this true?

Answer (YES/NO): NO